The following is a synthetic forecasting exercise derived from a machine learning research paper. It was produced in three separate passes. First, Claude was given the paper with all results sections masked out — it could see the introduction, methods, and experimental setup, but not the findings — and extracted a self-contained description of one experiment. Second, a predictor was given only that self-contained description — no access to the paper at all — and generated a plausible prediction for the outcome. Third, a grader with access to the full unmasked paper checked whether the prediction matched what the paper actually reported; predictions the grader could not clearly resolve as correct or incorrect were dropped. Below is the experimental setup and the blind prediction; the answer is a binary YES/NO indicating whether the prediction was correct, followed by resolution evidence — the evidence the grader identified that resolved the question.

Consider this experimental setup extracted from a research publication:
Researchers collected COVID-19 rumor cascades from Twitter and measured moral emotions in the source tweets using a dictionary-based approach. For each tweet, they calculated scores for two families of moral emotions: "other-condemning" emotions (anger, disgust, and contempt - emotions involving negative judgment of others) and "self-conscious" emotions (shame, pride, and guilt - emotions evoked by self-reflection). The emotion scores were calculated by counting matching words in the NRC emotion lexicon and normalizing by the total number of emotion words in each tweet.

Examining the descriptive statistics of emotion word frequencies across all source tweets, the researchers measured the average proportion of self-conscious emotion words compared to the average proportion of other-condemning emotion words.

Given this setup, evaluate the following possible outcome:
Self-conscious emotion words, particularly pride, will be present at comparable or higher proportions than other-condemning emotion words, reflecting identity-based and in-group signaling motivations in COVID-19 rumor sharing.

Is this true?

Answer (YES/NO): YES